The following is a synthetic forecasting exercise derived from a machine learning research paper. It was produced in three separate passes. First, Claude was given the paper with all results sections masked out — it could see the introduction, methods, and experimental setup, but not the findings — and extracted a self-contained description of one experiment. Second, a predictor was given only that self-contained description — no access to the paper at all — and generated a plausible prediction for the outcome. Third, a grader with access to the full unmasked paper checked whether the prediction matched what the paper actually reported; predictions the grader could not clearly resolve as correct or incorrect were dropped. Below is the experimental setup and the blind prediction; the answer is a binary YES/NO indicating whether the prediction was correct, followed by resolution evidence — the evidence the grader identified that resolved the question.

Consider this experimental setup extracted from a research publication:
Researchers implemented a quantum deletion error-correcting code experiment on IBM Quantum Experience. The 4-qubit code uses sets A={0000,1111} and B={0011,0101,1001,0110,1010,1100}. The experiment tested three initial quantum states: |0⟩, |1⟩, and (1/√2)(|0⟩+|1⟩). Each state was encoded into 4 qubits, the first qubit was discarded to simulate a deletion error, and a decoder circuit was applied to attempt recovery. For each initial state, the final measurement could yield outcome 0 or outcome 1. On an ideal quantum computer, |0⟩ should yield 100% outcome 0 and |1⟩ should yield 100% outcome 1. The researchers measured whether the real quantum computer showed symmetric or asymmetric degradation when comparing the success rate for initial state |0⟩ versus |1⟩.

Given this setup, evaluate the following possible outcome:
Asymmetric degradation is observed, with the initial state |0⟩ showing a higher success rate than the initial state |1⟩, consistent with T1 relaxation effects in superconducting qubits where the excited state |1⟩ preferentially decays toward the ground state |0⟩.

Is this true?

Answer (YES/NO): YES